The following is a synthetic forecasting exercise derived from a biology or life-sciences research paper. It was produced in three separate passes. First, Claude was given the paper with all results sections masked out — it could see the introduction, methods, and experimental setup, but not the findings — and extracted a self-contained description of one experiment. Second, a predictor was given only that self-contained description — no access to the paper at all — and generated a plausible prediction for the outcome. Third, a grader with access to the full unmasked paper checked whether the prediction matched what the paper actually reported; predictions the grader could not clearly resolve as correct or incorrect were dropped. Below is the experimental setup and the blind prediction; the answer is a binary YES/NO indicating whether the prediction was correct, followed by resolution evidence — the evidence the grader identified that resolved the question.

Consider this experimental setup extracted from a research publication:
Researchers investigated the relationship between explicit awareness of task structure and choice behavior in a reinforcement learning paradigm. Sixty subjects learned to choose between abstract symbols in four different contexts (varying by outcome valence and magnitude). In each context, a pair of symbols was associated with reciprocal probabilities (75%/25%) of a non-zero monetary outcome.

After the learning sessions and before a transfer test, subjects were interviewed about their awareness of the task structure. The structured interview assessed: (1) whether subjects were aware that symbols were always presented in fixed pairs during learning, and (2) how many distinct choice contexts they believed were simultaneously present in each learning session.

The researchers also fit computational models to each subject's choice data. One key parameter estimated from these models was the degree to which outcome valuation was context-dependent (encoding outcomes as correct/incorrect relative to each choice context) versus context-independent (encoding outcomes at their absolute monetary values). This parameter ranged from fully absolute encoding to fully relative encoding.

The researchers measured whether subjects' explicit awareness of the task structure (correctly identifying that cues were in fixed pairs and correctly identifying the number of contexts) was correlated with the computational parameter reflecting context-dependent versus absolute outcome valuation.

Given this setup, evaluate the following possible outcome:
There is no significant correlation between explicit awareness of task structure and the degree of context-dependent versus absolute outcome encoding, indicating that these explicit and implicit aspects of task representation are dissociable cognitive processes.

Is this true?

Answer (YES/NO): NO